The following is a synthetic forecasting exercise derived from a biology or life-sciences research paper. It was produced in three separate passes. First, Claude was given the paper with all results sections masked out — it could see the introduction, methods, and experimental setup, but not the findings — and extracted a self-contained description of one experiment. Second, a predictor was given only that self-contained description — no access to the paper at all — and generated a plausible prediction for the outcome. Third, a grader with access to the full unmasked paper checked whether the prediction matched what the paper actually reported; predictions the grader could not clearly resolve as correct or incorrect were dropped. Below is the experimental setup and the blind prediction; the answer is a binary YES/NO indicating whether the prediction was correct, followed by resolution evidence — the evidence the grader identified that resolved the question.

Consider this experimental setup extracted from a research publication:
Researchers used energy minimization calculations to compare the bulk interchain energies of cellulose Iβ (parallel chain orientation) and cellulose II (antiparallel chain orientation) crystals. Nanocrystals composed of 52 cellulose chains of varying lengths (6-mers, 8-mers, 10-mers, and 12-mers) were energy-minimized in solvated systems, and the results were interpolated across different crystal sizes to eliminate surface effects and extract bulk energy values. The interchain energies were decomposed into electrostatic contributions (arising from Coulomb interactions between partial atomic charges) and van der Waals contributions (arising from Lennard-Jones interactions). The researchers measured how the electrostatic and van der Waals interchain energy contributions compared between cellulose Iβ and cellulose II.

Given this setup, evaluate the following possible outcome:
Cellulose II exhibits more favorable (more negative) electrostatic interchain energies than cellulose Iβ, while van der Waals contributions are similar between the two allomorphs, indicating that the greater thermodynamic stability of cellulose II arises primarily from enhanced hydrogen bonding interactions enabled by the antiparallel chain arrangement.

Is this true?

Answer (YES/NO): NO